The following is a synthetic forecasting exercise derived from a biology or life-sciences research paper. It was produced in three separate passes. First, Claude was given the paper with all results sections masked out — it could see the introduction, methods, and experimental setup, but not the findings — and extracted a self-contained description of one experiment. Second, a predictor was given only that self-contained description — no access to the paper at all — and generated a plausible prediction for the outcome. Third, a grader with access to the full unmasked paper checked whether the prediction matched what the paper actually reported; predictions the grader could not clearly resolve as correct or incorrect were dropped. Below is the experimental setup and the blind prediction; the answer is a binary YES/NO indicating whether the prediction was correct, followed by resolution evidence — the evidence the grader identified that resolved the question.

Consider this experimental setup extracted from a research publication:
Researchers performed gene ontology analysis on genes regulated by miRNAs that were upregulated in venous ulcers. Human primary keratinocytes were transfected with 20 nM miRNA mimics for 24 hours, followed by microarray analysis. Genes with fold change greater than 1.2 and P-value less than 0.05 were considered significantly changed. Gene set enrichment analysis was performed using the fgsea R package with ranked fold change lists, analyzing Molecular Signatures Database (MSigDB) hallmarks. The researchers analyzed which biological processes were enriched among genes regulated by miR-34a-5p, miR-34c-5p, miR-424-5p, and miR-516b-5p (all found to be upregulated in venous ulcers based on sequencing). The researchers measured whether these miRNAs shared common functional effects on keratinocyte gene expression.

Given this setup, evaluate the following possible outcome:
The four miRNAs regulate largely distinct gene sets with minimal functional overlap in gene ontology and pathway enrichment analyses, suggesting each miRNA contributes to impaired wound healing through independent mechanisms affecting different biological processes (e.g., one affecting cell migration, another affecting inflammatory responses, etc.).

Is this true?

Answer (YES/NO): NO